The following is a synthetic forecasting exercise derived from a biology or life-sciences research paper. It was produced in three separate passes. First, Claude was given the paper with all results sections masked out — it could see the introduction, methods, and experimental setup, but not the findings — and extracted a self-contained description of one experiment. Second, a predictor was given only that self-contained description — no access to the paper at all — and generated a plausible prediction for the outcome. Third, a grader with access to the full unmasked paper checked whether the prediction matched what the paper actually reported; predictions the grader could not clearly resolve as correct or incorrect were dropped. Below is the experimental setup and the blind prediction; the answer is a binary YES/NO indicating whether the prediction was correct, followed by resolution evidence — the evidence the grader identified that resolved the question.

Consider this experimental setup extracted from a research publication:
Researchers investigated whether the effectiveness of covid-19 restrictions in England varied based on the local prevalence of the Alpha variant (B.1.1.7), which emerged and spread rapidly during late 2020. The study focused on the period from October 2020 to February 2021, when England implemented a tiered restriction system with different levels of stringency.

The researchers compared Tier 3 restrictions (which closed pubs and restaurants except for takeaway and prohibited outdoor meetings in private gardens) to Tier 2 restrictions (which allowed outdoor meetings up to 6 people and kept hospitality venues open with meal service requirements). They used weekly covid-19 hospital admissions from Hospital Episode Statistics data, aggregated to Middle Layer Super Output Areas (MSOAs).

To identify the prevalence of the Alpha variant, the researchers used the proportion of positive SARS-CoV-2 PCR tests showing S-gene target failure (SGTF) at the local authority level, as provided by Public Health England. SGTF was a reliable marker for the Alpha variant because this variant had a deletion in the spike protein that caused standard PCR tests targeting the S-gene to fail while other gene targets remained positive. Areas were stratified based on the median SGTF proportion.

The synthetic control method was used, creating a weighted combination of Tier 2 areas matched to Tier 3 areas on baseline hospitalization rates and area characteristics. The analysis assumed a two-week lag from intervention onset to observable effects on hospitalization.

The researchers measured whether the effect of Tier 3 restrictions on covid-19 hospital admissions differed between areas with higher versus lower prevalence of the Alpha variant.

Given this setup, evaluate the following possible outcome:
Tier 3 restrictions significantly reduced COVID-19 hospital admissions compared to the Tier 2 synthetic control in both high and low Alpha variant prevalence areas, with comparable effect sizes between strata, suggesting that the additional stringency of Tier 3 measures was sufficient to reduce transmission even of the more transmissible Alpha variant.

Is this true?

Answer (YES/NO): YES